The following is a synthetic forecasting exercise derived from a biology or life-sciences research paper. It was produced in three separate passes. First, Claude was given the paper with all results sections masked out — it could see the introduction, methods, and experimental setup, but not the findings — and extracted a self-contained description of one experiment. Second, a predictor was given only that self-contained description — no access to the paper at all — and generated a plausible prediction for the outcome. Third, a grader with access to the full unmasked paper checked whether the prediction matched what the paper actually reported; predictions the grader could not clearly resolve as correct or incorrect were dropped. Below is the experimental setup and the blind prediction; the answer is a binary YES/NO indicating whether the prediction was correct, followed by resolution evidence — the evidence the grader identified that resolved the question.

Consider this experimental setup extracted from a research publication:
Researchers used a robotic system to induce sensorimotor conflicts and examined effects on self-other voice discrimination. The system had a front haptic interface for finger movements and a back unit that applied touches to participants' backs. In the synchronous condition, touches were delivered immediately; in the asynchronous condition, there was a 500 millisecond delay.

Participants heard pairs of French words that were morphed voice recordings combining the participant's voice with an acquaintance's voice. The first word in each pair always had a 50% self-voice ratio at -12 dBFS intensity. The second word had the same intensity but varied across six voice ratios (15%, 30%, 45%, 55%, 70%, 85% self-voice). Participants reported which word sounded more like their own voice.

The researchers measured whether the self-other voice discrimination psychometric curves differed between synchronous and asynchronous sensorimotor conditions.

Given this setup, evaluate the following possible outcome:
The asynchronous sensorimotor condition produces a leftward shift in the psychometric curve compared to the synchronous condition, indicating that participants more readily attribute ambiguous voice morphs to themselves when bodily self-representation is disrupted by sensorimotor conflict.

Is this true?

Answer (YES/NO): NO